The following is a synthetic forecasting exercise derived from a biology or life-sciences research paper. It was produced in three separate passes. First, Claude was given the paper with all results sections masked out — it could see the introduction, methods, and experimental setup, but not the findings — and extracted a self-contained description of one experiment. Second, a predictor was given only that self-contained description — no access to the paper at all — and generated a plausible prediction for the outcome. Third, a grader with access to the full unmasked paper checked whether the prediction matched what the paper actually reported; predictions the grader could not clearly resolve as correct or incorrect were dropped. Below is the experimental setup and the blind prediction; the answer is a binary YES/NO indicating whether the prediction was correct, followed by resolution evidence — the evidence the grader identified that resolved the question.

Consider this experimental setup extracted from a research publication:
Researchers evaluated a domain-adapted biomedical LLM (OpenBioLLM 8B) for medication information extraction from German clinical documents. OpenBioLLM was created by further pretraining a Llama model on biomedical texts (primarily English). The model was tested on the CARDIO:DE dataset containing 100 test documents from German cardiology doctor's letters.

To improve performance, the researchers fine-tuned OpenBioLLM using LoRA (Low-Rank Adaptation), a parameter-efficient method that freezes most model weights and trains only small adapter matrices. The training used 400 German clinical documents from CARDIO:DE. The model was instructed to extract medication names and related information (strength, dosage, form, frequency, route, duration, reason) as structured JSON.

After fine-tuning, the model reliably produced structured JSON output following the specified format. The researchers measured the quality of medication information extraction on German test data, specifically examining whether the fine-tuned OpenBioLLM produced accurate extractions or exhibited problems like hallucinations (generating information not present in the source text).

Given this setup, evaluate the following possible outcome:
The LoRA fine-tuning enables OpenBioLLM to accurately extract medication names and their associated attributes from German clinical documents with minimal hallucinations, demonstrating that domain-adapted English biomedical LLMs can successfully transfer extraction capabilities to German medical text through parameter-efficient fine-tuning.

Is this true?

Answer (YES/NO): NO